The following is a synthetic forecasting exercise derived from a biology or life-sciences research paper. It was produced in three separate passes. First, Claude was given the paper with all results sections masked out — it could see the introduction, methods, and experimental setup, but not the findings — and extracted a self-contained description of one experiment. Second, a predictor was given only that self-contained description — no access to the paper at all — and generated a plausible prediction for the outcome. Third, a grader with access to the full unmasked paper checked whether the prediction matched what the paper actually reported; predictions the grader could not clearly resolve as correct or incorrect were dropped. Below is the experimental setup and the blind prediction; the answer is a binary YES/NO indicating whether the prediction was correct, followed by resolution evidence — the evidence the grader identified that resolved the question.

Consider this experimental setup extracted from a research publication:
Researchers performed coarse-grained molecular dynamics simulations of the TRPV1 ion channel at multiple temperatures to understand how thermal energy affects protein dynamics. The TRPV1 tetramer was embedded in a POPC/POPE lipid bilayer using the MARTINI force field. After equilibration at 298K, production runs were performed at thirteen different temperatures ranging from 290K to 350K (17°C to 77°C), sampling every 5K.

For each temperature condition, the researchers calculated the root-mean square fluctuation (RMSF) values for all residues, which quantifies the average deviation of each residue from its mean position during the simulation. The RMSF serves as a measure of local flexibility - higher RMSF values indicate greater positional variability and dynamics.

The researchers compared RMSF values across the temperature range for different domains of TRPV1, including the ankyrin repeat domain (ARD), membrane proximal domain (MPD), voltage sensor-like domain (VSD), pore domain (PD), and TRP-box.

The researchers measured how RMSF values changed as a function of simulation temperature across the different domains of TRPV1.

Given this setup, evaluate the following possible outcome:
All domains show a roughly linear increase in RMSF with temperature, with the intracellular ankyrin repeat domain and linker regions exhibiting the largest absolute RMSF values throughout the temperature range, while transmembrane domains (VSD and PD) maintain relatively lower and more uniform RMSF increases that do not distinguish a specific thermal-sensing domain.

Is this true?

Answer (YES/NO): YES